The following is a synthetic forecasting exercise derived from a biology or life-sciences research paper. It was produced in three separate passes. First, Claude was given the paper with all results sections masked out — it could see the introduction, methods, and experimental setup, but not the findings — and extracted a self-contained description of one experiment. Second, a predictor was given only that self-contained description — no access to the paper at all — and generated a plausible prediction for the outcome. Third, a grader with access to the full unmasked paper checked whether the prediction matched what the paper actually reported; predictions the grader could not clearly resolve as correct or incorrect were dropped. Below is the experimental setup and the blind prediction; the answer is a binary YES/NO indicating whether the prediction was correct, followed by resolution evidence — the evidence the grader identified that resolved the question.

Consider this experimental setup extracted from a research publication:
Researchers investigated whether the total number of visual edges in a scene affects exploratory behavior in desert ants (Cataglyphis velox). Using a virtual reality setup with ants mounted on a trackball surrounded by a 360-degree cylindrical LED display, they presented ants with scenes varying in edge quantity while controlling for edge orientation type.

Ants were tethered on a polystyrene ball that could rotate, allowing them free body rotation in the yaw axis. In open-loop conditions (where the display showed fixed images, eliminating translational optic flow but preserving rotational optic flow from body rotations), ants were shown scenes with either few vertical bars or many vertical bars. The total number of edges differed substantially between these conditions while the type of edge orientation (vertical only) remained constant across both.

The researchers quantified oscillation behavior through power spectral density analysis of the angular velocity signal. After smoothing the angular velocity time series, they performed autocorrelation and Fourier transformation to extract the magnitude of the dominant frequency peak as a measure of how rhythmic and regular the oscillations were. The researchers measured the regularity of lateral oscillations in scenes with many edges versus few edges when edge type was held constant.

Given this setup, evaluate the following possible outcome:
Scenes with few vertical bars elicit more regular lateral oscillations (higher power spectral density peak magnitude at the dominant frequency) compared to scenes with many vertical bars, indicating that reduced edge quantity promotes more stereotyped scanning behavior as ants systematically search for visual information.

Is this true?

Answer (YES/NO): NO